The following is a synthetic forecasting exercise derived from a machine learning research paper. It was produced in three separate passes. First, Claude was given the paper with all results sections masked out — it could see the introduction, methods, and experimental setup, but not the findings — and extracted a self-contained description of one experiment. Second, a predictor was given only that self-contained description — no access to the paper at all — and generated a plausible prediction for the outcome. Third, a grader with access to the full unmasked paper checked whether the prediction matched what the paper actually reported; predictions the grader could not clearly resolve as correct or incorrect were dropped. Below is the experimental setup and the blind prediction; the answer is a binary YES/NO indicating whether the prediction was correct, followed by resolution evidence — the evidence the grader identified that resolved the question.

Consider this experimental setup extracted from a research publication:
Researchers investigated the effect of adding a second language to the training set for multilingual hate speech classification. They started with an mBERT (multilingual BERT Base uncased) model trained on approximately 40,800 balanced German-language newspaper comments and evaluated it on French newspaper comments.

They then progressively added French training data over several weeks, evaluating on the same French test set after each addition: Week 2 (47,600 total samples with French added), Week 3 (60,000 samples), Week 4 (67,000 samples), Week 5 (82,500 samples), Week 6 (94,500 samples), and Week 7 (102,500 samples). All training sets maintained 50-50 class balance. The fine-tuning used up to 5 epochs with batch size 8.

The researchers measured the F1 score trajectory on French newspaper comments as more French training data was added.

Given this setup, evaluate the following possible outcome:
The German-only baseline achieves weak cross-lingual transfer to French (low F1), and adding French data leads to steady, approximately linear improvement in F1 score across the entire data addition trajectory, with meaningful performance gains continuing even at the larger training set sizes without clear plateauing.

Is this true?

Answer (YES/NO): NO